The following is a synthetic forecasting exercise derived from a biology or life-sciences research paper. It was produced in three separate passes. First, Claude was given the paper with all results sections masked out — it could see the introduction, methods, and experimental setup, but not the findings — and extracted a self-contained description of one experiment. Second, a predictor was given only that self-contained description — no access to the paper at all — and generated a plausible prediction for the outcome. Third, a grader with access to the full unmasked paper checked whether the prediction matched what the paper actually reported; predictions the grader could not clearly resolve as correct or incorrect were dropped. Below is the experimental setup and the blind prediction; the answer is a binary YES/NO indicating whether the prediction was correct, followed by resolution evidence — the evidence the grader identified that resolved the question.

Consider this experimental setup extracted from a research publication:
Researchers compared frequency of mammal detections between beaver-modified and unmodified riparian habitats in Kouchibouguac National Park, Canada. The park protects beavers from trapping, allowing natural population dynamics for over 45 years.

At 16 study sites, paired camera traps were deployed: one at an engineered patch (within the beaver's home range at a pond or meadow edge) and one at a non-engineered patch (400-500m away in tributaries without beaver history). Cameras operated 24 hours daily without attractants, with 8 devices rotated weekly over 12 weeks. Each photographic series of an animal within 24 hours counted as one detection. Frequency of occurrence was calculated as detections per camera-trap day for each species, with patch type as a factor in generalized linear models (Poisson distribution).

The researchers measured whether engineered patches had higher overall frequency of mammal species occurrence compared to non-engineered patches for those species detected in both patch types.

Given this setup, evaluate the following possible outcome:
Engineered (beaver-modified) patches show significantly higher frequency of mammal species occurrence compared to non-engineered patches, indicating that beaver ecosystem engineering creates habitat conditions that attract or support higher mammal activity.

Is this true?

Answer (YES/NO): YES